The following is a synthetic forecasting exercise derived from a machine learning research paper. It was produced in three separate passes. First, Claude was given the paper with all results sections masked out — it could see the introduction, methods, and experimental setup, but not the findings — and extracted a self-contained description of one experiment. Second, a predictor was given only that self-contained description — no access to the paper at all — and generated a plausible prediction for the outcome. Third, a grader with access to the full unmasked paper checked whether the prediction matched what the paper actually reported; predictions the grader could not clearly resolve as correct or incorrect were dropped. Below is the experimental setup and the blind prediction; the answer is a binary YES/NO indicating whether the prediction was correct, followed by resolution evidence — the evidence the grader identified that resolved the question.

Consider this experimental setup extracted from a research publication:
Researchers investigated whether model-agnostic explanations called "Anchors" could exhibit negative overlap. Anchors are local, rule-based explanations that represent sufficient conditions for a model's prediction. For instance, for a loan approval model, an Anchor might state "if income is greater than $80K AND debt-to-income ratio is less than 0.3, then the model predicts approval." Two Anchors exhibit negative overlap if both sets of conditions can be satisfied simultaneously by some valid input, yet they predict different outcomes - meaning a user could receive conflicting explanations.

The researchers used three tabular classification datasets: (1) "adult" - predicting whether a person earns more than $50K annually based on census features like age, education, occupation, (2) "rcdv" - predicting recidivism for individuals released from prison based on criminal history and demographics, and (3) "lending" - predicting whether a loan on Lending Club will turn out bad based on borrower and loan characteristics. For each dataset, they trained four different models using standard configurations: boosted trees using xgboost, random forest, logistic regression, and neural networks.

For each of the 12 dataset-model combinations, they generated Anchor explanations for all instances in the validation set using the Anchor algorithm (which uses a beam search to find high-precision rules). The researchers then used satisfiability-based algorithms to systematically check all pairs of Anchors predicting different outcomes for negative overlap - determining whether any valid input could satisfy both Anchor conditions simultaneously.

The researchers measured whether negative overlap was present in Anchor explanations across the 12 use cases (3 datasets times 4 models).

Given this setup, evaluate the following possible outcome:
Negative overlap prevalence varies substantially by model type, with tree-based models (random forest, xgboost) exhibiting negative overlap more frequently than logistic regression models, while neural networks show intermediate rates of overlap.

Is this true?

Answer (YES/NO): NO